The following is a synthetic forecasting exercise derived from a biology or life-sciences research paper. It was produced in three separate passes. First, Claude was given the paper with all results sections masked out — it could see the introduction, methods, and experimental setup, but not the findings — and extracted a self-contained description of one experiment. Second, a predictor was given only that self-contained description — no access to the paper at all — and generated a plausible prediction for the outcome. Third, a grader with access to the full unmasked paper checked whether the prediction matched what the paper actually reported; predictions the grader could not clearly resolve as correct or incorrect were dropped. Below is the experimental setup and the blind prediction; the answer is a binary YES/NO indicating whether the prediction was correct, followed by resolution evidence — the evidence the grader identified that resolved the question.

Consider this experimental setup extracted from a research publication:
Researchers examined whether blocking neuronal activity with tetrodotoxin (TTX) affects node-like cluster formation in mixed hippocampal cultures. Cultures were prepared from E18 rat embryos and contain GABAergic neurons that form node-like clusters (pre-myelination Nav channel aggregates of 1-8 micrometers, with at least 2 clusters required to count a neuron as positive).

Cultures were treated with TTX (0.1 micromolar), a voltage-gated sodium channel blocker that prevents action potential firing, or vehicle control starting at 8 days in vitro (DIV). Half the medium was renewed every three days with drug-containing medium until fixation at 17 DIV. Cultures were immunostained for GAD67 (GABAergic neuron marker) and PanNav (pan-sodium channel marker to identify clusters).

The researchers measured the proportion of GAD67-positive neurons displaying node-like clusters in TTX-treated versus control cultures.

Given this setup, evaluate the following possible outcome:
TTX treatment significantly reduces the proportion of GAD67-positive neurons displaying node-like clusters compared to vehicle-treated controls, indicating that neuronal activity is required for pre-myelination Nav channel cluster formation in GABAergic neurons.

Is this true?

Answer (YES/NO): YES